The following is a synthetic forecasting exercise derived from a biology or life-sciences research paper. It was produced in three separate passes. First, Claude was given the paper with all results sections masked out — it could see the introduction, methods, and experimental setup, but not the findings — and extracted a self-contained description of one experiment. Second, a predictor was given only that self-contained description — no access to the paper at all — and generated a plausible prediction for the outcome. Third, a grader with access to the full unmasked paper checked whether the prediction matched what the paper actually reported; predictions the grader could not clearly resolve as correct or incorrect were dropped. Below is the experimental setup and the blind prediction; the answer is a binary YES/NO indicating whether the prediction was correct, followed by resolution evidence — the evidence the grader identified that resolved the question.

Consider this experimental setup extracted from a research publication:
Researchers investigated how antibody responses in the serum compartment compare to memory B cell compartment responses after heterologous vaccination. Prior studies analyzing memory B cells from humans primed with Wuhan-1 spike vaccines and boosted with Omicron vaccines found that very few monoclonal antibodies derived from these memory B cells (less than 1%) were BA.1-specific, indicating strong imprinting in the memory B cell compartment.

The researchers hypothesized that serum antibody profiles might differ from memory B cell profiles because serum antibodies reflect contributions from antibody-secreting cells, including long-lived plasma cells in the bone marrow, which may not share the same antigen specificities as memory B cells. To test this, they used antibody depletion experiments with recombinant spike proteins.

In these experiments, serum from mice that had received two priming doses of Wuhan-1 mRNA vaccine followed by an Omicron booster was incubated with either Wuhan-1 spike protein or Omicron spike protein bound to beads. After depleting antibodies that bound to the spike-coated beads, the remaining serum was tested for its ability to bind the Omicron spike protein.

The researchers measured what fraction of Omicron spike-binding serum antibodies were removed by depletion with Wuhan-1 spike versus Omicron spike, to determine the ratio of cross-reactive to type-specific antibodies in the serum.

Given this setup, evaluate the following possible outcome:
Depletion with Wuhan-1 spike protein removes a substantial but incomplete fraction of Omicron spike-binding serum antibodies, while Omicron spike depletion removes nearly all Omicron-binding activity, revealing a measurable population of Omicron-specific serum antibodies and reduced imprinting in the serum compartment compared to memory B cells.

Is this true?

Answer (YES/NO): YES